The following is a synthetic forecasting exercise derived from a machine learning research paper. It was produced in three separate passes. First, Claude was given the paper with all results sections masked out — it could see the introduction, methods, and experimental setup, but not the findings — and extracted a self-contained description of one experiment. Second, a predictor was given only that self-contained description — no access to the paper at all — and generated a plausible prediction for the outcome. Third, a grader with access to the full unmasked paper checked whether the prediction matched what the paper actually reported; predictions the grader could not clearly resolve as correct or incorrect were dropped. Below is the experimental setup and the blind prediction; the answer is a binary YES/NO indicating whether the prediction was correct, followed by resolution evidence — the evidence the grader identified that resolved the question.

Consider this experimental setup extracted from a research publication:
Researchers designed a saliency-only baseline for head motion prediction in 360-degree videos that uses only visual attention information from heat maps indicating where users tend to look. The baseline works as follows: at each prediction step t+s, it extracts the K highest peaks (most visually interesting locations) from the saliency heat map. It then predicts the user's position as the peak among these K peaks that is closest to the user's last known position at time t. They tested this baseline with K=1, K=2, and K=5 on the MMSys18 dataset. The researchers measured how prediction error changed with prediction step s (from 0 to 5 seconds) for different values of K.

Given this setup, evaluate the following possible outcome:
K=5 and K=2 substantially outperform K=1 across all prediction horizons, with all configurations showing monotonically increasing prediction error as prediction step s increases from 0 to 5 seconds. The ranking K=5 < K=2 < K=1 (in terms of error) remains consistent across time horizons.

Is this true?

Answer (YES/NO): NO